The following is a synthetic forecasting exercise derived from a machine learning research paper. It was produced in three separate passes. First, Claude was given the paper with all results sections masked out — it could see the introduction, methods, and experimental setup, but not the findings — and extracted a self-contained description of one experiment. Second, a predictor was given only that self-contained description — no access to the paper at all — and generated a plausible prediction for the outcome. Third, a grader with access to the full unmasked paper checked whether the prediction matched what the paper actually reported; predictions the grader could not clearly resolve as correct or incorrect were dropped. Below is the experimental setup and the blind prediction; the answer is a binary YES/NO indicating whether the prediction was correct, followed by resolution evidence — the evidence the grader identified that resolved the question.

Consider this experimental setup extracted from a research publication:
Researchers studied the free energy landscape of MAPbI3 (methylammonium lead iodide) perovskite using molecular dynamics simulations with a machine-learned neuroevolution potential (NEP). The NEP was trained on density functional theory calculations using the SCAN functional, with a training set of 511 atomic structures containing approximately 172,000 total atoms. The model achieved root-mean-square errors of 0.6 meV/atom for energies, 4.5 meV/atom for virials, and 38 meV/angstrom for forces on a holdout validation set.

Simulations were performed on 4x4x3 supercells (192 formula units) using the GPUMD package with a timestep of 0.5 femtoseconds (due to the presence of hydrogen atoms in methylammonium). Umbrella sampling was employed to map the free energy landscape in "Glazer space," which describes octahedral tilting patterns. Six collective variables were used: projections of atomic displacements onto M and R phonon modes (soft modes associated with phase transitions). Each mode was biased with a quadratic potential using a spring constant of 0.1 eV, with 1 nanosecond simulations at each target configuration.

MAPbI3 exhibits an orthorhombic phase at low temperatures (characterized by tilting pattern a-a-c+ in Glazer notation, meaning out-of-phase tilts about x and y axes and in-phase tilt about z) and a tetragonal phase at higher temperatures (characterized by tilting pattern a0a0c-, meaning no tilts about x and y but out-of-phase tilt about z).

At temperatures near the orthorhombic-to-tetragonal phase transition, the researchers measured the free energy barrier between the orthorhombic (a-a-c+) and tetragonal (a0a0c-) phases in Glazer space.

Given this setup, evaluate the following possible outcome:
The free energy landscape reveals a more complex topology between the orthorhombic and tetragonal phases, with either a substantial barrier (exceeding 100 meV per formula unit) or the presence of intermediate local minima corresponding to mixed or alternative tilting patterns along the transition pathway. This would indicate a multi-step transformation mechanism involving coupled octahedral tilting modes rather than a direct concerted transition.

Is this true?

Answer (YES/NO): YES